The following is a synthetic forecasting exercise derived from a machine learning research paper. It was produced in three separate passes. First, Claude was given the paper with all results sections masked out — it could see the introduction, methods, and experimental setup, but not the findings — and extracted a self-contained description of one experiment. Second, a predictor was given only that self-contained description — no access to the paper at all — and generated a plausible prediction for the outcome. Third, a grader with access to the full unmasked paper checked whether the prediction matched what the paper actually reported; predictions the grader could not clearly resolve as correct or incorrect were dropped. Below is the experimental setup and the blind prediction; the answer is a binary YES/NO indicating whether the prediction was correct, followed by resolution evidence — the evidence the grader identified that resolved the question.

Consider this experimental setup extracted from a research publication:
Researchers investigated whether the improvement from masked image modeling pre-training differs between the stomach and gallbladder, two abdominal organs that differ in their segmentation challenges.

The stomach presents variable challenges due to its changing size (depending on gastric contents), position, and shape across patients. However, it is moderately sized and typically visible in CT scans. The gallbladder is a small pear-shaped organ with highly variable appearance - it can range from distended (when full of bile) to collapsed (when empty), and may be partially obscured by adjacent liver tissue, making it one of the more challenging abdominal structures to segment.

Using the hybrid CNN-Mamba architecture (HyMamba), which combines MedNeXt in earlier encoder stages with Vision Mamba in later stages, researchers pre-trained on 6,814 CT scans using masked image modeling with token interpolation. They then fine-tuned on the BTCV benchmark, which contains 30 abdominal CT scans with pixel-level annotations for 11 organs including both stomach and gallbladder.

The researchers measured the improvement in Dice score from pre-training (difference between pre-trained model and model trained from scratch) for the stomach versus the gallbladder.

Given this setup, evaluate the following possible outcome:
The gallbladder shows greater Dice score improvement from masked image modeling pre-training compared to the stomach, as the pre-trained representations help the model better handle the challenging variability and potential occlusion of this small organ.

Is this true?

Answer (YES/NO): NO